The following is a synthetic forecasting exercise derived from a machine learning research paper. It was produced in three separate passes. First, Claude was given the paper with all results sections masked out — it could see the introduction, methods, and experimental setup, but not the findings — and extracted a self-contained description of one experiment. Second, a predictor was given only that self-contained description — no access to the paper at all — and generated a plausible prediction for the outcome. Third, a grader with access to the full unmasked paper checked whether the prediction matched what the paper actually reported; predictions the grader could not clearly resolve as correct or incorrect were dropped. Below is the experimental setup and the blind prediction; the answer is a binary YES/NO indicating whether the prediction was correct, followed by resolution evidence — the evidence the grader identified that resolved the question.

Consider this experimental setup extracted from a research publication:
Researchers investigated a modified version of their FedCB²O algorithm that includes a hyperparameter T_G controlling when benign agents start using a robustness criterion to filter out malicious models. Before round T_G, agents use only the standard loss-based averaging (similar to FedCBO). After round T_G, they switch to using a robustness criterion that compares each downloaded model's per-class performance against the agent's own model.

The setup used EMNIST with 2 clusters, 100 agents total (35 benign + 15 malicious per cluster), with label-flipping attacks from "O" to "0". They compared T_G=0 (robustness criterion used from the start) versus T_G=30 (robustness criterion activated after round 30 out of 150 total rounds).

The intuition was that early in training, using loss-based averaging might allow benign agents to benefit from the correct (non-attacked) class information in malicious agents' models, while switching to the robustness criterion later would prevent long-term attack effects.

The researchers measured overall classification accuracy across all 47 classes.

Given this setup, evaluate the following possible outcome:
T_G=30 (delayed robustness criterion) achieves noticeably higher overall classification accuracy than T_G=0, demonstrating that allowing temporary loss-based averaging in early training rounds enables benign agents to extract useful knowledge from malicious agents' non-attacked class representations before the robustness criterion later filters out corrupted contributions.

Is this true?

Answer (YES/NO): YES